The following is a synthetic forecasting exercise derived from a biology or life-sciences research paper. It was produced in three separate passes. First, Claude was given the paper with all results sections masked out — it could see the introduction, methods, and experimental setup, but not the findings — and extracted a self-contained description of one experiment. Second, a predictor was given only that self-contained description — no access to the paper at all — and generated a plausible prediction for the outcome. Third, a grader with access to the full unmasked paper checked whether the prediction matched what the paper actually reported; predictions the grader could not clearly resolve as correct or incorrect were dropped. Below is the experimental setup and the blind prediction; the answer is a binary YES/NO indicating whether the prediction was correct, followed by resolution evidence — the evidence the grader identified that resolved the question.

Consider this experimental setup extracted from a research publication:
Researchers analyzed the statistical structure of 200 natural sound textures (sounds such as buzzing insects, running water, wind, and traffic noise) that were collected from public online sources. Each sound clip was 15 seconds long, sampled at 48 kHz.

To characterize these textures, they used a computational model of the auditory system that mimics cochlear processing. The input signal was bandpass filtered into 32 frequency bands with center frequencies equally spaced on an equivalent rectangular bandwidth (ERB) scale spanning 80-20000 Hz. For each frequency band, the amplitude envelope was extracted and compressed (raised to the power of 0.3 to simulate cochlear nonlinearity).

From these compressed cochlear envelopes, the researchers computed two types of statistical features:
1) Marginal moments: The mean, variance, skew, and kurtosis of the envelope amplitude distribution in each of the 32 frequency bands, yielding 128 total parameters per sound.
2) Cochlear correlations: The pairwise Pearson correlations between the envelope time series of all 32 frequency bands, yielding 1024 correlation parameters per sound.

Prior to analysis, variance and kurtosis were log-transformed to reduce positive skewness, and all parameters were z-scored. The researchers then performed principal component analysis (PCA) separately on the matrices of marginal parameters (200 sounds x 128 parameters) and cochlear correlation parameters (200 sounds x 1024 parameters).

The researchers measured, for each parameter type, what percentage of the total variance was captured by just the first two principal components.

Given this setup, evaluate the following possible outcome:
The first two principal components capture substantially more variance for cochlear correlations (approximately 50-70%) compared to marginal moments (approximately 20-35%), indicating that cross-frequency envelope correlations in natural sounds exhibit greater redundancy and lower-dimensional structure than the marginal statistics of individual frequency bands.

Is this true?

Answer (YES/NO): NO